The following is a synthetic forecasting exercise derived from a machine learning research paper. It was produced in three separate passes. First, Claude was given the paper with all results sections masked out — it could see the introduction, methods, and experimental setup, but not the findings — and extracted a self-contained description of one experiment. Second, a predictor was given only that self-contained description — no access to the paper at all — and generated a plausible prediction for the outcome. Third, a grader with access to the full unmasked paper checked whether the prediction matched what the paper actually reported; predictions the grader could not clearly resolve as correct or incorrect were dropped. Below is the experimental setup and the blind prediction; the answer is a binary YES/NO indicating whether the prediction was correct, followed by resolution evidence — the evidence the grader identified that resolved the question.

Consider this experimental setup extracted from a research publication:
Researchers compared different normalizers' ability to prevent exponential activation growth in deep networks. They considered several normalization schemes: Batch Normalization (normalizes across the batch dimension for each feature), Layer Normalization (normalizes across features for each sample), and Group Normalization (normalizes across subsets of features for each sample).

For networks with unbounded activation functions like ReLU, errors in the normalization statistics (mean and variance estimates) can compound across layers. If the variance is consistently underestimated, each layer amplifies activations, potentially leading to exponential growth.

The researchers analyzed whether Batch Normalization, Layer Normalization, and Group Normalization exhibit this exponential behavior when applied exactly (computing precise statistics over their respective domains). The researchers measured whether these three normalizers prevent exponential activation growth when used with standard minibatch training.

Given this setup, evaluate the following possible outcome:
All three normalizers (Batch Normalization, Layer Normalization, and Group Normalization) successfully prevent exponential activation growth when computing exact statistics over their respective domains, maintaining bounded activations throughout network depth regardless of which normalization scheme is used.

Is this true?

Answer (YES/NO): YES